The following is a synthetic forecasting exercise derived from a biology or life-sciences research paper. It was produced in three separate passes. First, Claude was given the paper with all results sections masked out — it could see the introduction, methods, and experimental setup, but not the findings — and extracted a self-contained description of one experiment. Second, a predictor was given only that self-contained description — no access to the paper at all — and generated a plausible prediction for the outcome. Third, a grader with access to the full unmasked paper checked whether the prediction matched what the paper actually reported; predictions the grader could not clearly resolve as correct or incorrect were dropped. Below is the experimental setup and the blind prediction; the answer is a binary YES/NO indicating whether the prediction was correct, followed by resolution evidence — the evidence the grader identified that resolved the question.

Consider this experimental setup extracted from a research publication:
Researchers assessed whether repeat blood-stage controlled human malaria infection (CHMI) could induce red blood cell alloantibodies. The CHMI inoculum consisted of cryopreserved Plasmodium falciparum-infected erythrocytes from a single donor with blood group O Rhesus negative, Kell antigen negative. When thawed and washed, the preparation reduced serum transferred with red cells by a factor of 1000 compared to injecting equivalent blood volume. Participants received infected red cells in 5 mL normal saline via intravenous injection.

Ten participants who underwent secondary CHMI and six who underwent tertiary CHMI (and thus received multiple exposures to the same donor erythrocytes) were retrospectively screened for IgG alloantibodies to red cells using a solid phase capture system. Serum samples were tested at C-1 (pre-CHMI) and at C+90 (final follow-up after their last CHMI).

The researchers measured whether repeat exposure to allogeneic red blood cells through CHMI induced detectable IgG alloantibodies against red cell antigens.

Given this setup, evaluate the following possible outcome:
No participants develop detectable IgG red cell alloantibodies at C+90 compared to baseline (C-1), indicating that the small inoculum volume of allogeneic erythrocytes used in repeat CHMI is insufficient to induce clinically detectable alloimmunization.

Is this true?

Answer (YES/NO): YES